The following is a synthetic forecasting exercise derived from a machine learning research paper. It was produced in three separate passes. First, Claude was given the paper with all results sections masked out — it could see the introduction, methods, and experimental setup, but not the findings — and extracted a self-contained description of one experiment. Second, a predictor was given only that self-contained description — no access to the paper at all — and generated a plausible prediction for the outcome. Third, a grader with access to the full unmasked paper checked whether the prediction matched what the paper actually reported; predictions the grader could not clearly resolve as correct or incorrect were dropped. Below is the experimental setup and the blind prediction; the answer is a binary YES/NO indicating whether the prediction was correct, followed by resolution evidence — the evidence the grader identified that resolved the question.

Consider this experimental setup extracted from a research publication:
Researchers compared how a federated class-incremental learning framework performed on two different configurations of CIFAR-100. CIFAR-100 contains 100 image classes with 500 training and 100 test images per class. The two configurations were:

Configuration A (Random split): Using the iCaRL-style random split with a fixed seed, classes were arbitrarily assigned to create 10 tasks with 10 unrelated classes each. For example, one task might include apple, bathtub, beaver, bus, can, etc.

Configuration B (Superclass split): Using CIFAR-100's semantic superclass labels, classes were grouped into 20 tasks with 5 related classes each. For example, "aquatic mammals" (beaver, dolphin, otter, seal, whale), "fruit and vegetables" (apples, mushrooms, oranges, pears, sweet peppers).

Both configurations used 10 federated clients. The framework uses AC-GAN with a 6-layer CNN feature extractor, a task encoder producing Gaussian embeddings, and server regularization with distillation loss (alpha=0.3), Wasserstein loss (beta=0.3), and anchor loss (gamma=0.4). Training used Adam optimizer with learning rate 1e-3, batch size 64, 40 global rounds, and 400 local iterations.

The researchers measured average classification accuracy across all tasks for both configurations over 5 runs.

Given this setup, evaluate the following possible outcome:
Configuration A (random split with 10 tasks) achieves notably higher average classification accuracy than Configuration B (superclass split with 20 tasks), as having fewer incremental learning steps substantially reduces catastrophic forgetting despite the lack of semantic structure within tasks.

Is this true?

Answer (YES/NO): NO